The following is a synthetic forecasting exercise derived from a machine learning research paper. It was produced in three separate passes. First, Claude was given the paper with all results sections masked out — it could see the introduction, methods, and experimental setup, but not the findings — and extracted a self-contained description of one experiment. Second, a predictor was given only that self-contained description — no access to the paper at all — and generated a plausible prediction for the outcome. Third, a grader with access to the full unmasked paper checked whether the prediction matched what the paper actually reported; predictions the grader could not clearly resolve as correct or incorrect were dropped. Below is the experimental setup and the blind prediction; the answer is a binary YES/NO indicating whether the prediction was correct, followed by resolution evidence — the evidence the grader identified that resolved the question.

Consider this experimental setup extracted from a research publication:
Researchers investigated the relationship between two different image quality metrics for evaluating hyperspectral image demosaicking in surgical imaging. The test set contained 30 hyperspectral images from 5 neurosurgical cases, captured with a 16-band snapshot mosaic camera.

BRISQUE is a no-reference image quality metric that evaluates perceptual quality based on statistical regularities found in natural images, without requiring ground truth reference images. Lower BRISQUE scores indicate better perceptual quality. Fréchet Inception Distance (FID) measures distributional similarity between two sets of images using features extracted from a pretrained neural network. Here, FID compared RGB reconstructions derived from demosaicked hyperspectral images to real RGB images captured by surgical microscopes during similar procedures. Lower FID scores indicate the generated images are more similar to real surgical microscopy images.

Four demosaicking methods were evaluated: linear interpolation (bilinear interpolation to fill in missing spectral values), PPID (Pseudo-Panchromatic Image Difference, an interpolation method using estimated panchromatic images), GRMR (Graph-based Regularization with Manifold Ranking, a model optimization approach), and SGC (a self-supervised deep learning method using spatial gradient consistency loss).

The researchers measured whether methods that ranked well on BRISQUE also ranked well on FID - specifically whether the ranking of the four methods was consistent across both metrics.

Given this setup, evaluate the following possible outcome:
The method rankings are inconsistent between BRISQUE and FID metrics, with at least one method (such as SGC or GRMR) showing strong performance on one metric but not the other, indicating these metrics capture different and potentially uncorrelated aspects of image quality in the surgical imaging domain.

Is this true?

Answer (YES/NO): YES